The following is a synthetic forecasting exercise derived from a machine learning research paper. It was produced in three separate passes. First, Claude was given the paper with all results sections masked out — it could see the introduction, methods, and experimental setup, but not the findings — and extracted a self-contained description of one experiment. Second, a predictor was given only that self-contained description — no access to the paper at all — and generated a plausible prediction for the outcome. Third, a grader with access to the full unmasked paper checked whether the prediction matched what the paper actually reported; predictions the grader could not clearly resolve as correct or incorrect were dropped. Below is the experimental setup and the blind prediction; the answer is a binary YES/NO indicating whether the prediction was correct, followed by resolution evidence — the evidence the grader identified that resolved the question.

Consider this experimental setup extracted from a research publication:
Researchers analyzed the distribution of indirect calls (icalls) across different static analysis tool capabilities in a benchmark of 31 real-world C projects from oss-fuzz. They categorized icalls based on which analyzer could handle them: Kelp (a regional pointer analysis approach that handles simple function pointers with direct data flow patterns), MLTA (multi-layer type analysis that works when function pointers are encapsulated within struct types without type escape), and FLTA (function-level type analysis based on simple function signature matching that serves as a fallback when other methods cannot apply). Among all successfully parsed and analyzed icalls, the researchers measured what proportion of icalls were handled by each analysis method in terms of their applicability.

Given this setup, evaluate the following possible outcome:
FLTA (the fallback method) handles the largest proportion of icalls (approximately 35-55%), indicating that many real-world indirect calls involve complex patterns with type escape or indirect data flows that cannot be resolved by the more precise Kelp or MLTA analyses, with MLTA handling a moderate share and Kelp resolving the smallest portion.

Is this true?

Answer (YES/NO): NO